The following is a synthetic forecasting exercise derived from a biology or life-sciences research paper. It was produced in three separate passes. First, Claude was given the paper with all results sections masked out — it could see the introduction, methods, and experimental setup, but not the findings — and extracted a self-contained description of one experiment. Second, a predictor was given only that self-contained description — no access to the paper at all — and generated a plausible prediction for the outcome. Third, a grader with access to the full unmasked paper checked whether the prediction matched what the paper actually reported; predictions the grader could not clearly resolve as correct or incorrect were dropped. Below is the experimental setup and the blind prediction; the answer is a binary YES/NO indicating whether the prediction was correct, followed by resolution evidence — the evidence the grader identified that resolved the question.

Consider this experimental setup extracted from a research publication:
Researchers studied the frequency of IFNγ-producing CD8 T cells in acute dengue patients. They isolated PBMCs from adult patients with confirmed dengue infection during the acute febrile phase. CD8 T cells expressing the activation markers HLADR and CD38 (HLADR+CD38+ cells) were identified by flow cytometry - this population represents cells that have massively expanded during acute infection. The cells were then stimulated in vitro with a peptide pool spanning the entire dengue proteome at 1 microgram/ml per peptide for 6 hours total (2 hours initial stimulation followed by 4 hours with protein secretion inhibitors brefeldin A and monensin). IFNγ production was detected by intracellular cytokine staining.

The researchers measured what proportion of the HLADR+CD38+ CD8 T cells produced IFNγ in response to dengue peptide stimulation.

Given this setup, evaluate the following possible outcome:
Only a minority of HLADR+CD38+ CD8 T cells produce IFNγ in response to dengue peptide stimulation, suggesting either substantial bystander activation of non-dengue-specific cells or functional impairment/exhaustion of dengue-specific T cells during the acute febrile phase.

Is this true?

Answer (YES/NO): YES